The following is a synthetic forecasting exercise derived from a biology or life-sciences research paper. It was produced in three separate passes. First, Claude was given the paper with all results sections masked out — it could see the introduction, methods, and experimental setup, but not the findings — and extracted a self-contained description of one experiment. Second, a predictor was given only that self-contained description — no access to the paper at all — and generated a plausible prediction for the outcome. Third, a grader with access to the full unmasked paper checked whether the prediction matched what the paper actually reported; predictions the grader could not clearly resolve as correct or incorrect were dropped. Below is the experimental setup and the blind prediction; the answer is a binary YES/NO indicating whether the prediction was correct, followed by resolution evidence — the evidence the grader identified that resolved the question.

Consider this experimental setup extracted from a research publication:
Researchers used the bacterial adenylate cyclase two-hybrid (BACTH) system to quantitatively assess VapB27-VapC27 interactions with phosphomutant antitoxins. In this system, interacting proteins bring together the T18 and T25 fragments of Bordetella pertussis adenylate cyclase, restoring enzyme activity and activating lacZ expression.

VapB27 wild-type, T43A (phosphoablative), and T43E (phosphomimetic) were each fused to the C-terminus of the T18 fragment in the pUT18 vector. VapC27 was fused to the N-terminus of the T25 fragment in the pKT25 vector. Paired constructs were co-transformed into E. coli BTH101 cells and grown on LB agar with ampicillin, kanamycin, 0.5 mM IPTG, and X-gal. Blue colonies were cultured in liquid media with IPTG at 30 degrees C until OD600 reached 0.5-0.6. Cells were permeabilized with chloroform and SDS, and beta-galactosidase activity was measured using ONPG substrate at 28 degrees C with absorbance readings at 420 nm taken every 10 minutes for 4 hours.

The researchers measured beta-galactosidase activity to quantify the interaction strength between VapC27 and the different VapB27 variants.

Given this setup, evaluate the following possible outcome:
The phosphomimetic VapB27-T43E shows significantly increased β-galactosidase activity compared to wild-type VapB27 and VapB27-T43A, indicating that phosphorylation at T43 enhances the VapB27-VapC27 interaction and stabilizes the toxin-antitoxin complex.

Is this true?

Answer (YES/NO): NO